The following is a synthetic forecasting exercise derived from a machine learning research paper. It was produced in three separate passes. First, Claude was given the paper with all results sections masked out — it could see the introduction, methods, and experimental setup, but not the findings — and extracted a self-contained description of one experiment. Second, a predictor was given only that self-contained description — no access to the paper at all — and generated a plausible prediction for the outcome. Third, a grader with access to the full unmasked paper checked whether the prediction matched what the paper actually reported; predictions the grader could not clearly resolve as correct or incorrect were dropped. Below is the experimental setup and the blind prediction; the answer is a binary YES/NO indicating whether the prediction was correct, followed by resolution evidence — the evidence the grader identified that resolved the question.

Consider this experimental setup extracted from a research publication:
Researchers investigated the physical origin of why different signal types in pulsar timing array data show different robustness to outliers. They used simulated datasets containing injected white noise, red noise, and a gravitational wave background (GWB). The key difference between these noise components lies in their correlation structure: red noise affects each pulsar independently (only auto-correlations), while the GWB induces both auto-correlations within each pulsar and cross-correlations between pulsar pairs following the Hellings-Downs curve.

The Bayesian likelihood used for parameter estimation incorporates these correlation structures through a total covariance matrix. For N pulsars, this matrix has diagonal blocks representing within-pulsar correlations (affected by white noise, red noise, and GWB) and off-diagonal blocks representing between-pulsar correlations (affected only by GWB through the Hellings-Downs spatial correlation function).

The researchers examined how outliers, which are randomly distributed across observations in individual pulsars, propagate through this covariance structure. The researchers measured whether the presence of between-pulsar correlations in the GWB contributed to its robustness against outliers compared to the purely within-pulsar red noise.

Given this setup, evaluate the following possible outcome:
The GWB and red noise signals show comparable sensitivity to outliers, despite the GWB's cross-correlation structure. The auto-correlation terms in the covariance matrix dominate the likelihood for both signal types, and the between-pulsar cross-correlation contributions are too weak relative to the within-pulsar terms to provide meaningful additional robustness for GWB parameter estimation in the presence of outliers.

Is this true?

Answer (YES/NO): NO